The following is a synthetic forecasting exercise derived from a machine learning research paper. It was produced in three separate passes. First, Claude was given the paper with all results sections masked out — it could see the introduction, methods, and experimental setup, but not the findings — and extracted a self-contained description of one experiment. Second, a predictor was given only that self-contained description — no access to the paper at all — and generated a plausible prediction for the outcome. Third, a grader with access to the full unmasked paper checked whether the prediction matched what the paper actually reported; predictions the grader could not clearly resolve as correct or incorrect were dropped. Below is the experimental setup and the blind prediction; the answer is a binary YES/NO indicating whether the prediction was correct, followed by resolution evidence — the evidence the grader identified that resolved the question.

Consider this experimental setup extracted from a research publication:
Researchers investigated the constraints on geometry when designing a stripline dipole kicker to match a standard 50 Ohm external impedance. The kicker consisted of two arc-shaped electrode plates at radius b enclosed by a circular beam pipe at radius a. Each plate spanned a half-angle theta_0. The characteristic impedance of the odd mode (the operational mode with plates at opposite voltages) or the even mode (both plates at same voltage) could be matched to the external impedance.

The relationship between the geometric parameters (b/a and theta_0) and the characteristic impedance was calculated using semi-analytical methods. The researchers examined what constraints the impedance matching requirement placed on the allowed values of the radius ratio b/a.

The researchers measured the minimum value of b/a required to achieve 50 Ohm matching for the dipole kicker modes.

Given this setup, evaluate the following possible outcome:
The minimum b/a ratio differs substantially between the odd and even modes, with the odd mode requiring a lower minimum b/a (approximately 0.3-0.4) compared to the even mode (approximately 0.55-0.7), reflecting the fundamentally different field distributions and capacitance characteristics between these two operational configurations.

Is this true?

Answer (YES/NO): NO